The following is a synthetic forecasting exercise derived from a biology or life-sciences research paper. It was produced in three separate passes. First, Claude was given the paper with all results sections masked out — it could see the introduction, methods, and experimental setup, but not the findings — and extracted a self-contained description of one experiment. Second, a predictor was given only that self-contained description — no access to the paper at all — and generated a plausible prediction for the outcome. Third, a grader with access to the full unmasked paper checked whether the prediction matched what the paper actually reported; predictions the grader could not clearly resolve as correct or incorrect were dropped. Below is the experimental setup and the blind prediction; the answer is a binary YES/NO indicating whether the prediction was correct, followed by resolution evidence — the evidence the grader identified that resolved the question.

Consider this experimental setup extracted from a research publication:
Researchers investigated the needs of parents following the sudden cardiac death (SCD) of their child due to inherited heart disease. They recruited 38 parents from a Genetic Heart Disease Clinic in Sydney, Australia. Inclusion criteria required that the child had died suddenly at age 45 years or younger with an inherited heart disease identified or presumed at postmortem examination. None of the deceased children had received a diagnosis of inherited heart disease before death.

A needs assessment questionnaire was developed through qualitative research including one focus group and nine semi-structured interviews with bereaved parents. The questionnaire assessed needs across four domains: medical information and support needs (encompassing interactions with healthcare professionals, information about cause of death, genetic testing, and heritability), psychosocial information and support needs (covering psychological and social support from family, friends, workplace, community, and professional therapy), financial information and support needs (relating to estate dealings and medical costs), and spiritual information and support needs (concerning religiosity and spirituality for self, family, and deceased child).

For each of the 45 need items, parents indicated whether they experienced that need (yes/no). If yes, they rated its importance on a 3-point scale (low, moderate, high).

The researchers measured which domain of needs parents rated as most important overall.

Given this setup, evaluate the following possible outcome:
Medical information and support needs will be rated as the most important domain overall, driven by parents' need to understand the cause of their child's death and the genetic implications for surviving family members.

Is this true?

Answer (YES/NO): YES